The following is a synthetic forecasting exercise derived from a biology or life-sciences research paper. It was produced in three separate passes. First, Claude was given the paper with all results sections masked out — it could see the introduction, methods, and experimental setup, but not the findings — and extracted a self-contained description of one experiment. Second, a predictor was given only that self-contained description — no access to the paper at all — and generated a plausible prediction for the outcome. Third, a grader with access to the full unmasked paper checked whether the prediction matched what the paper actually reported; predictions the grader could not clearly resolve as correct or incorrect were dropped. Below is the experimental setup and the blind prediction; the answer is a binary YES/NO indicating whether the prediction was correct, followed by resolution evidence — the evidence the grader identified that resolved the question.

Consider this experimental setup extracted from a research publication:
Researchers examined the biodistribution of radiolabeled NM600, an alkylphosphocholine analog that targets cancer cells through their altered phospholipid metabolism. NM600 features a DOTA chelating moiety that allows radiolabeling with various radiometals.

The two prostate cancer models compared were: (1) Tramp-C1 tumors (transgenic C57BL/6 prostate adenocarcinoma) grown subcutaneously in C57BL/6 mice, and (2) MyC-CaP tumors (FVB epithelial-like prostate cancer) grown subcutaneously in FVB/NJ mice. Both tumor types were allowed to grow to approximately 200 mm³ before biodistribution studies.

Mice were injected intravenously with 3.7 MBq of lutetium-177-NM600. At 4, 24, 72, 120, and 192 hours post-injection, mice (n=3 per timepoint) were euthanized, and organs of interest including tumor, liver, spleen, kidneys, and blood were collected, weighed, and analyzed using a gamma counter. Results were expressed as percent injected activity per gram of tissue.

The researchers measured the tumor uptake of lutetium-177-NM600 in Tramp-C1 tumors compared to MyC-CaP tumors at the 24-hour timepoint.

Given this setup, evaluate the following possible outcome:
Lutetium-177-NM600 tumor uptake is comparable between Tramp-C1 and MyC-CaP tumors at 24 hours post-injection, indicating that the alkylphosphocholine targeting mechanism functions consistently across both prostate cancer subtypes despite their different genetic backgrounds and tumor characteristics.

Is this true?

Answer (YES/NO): NO